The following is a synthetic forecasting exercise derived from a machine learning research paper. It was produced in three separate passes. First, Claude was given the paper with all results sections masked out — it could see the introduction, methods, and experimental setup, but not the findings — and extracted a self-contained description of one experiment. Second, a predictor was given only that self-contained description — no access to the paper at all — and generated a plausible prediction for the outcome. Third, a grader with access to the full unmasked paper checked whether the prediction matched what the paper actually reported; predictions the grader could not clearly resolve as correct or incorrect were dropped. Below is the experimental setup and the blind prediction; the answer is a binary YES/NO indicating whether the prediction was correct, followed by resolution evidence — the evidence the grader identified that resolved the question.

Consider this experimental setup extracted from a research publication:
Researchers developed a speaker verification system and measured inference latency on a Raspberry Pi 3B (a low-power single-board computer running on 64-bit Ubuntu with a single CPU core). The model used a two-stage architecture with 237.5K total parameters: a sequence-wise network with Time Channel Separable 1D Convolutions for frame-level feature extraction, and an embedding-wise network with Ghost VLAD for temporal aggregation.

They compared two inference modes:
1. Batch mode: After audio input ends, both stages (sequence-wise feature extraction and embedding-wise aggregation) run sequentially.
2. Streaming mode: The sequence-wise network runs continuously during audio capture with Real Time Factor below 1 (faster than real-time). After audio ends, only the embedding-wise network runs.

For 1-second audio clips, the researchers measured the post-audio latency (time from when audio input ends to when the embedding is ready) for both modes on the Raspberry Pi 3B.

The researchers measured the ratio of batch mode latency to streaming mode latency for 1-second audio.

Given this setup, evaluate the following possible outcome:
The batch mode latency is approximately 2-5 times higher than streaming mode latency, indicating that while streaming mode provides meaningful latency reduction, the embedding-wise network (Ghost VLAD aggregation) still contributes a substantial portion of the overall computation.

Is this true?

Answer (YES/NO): YES